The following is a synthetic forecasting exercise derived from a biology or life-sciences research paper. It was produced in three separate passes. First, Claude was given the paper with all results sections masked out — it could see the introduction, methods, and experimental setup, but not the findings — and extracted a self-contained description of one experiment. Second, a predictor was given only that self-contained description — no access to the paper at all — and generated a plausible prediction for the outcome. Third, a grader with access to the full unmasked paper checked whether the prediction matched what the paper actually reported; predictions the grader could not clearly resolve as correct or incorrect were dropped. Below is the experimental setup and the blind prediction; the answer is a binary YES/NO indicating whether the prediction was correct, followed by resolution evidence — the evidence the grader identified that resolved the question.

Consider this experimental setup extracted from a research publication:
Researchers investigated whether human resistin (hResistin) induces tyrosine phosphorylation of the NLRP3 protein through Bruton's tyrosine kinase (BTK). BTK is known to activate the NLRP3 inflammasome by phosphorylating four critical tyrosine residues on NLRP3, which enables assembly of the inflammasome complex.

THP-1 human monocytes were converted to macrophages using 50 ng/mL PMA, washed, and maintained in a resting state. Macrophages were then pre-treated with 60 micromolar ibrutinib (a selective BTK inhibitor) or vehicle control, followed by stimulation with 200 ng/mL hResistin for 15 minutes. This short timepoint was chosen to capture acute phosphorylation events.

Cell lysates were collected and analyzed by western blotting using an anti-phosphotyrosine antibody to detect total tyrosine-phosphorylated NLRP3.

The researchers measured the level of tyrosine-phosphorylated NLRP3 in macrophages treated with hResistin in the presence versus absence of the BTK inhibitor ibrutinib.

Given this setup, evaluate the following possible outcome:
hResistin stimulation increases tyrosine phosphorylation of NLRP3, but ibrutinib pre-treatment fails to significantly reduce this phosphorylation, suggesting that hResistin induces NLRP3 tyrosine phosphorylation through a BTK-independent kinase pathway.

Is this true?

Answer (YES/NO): NO